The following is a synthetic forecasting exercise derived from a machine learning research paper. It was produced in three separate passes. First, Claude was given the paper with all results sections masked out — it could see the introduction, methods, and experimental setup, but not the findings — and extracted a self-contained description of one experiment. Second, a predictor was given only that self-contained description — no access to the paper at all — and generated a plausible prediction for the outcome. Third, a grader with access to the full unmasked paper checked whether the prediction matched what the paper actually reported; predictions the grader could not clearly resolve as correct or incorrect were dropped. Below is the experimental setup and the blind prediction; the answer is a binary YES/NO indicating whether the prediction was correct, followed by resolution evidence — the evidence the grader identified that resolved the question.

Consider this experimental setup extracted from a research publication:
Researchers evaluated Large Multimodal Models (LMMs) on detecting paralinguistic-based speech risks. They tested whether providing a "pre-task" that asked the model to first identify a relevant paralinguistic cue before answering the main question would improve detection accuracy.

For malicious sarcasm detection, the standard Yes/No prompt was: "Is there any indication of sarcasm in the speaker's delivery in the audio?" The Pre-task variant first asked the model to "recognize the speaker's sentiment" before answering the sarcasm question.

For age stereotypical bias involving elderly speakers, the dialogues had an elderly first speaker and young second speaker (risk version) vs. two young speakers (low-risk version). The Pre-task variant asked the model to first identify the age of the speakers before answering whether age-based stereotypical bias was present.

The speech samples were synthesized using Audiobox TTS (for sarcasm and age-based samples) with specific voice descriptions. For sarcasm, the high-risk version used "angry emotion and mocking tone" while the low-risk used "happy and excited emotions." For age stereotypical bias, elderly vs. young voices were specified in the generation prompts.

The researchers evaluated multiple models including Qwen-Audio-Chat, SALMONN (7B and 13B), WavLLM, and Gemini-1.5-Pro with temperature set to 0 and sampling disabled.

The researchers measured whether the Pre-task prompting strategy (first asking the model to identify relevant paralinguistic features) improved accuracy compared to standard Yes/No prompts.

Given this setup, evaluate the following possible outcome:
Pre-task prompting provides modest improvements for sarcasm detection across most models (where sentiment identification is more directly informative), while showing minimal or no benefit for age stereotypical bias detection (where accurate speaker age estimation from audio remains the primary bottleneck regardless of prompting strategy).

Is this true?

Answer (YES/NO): NO